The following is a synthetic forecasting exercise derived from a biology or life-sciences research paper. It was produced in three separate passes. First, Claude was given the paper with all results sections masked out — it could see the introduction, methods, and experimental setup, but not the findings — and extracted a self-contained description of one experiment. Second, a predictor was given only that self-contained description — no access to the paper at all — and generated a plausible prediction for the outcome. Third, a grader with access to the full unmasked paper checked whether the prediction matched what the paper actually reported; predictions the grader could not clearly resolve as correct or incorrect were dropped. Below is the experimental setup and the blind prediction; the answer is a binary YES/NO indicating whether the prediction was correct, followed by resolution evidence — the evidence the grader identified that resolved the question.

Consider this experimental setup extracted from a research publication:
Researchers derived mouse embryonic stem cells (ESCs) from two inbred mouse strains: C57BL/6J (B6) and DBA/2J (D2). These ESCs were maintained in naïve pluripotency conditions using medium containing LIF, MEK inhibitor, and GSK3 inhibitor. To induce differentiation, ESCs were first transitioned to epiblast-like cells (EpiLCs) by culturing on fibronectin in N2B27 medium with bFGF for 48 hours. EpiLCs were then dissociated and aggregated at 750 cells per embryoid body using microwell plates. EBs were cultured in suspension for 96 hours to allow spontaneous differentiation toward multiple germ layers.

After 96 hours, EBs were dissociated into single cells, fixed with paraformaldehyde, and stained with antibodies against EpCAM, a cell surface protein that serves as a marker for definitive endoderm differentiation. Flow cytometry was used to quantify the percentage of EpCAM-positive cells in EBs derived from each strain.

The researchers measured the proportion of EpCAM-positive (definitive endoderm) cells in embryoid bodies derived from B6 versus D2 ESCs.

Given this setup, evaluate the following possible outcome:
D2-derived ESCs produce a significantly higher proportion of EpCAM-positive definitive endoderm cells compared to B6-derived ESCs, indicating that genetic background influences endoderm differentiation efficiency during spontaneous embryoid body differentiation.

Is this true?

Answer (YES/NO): YES